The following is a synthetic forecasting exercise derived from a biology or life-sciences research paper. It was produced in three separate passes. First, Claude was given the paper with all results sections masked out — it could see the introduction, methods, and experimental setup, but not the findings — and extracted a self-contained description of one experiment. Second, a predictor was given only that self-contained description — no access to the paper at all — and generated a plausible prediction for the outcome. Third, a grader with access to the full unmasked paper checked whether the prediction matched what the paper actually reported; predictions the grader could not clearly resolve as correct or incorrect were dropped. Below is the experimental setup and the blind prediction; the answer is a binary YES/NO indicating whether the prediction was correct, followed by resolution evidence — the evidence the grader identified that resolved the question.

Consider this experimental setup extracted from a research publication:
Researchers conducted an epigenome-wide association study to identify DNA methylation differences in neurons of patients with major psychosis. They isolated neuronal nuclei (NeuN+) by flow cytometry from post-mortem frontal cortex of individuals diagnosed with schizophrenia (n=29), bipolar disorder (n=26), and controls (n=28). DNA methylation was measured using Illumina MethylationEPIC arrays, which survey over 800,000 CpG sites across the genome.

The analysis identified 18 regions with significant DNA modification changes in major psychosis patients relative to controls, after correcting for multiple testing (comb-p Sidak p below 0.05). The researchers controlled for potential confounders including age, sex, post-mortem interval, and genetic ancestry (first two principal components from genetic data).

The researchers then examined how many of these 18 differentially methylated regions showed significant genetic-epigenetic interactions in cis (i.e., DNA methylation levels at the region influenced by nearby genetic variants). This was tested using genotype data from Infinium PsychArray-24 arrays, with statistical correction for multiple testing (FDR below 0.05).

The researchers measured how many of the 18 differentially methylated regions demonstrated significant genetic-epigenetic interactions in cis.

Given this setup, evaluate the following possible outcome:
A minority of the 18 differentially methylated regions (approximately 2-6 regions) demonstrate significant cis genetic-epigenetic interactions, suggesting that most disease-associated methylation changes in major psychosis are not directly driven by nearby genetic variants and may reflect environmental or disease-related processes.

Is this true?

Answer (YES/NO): NO